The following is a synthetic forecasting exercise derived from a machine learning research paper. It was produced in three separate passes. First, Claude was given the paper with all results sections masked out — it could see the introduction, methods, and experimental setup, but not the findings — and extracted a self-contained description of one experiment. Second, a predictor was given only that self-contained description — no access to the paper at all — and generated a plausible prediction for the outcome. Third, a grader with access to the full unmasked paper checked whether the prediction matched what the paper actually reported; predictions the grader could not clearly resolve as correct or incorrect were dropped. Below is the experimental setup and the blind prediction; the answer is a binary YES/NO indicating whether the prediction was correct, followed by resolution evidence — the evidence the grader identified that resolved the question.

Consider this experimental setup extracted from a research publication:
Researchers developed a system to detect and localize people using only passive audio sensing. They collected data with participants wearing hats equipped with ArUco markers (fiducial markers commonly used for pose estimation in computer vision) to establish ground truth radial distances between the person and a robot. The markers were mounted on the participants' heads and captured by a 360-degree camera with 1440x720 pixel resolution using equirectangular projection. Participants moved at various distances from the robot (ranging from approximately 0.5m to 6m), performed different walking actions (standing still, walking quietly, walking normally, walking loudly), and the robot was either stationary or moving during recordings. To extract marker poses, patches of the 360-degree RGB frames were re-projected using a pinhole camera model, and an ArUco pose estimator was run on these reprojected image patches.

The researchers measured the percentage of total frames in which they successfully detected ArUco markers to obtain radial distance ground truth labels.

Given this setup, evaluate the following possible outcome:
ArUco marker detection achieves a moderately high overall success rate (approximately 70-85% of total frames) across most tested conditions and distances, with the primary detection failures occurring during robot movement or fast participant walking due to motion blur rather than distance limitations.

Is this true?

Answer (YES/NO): NO